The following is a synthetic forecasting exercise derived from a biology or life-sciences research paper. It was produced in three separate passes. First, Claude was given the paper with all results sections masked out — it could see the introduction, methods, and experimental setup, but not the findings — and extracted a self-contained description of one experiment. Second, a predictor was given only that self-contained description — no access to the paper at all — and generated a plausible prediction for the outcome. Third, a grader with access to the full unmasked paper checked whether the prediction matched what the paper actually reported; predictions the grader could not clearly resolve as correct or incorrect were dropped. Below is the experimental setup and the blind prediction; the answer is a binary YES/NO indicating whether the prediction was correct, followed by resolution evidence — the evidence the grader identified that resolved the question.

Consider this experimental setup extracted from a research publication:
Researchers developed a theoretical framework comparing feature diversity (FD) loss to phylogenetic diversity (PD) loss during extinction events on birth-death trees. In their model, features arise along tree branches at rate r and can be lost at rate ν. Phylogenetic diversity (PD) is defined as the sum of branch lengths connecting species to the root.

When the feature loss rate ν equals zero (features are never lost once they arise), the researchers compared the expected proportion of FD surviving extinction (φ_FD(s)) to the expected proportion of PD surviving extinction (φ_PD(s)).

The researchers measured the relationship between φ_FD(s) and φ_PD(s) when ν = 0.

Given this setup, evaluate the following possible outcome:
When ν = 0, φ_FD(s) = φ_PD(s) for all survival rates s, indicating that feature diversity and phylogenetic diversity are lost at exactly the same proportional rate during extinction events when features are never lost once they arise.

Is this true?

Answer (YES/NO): YES